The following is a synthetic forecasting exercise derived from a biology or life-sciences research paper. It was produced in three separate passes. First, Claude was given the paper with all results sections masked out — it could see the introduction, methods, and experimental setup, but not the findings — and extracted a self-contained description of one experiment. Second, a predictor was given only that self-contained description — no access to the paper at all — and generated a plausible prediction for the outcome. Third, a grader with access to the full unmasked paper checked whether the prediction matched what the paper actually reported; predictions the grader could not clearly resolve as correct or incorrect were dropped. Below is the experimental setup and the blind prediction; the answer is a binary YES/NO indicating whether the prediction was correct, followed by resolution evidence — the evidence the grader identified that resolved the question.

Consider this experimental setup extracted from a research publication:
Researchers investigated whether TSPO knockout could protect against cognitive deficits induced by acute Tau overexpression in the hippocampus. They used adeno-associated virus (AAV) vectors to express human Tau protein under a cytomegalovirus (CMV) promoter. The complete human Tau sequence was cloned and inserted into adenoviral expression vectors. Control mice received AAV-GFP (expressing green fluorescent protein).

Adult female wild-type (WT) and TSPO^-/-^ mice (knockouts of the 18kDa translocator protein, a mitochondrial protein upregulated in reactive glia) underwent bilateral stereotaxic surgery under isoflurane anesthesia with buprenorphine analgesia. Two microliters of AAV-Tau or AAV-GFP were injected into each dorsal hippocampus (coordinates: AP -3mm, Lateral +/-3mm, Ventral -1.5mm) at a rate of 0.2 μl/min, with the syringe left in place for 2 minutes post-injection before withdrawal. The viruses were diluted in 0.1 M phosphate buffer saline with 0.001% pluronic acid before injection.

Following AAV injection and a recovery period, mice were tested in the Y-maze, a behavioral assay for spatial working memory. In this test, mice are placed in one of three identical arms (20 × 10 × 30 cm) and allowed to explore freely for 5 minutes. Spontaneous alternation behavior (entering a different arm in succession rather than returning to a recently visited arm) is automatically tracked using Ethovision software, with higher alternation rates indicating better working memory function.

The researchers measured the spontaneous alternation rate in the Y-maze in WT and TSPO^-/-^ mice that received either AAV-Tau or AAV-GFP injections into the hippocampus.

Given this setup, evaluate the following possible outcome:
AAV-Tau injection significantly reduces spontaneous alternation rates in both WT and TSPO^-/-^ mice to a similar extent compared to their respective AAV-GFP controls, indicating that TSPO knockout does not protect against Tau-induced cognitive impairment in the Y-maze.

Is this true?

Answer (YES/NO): NO